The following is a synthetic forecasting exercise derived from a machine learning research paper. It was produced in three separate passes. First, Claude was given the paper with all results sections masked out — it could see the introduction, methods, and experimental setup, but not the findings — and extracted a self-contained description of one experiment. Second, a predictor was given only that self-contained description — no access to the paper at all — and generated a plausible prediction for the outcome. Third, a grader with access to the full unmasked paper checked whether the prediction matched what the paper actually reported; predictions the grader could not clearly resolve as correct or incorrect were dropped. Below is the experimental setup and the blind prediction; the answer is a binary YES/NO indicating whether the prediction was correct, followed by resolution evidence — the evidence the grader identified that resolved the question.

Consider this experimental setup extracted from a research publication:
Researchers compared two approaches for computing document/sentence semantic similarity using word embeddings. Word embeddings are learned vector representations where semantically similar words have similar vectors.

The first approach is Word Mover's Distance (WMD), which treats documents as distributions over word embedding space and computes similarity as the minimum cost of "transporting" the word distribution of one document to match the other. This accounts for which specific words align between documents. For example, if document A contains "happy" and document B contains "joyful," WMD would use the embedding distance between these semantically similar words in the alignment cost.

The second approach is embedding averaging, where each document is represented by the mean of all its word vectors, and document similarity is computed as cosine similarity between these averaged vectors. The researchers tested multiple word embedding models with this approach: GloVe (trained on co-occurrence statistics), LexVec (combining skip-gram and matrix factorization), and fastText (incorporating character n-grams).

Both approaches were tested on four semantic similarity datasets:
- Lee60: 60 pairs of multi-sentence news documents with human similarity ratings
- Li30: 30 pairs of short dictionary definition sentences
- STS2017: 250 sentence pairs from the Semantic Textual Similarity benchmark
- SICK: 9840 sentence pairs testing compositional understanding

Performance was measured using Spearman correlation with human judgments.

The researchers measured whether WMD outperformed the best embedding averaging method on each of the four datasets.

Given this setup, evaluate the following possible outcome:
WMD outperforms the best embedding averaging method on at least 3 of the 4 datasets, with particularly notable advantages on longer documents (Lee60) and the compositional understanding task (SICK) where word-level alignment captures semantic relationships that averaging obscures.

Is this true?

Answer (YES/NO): NO